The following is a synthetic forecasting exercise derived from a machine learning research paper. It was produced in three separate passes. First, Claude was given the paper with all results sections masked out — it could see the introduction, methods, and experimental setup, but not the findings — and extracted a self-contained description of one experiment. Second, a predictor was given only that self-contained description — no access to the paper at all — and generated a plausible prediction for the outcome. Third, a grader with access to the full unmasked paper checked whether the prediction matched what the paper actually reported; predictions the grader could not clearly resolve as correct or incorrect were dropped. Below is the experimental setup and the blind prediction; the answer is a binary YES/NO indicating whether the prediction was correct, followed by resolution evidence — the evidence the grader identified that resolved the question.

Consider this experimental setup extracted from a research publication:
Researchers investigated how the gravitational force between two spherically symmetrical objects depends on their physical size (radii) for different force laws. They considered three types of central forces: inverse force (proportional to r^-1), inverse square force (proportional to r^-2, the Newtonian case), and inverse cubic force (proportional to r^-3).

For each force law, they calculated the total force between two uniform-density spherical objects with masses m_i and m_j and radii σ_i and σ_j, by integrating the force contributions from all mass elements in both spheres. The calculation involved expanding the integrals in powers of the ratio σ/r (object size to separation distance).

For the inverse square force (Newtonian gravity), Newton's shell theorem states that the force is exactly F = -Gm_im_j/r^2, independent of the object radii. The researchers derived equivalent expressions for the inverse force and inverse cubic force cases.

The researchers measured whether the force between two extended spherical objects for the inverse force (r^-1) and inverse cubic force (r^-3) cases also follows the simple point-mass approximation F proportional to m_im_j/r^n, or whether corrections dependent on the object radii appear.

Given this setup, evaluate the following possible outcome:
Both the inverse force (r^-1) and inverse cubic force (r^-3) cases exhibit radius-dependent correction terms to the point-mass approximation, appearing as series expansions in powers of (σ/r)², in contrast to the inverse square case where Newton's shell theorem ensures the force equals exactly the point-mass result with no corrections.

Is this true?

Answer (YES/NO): YES